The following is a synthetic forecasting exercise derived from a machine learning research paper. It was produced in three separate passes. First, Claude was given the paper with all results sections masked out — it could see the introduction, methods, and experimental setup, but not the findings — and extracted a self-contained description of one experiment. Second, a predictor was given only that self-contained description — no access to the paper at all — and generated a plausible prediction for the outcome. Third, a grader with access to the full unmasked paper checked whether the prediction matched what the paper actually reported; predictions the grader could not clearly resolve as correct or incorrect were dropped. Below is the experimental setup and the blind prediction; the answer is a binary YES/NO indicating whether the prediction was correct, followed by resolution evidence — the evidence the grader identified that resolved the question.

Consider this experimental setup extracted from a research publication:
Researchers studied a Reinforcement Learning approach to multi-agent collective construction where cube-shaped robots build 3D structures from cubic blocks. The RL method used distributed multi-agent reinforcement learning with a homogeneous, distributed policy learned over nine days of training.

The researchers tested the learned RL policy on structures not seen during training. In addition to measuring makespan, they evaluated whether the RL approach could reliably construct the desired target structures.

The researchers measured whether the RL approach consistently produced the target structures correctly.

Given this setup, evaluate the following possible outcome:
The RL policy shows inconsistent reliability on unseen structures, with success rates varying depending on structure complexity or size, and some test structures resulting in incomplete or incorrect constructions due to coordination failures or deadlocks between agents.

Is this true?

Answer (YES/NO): NO